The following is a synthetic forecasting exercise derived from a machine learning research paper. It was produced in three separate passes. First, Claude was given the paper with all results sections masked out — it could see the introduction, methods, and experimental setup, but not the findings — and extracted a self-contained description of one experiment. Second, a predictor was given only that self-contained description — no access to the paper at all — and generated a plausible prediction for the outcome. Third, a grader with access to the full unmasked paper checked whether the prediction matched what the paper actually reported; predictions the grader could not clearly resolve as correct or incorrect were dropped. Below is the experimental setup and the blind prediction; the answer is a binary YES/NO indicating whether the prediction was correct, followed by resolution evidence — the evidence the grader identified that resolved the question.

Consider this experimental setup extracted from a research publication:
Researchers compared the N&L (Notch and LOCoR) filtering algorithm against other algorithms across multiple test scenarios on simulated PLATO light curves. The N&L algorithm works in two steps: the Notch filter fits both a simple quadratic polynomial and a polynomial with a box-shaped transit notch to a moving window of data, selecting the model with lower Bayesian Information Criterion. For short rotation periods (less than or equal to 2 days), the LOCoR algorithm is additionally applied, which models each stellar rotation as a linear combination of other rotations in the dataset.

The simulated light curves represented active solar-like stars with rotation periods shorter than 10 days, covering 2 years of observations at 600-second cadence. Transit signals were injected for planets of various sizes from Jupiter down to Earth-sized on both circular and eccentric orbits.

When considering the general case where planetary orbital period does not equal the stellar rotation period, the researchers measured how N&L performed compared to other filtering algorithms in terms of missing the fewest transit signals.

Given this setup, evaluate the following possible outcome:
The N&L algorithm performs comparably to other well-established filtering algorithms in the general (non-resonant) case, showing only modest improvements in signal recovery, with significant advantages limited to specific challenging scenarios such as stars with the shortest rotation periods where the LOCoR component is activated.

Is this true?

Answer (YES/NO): NO